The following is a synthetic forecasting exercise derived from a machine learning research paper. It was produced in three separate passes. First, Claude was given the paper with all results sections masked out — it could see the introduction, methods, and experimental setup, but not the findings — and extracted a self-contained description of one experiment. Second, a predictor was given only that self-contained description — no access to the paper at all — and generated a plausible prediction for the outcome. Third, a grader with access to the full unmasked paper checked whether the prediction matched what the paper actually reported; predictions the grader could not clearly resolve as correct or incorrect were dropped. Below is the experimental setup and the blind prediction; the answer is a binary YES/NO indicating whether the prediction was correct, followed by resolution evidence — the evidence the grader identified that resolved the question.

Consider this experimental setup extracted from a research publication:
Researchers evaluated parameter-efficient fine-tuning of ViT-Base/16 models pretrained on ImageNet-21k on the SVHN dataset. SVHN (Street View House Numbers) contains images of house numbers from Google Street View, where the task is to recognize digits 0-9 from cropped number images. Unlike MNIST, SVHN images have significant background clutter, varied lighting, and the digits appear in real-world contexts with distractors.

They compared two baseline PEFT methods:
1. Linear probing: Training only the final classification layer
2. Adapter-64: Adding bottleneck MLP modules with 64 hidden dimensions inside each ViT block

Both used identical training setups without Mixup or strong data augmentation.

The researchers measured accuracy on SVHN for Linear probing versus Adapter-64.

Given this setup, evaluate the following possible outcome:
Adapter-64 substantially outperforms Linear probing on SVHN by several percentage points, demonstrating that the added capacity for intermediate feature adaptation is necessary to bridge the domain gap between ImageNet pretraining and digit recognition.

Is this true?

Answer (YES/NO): NO